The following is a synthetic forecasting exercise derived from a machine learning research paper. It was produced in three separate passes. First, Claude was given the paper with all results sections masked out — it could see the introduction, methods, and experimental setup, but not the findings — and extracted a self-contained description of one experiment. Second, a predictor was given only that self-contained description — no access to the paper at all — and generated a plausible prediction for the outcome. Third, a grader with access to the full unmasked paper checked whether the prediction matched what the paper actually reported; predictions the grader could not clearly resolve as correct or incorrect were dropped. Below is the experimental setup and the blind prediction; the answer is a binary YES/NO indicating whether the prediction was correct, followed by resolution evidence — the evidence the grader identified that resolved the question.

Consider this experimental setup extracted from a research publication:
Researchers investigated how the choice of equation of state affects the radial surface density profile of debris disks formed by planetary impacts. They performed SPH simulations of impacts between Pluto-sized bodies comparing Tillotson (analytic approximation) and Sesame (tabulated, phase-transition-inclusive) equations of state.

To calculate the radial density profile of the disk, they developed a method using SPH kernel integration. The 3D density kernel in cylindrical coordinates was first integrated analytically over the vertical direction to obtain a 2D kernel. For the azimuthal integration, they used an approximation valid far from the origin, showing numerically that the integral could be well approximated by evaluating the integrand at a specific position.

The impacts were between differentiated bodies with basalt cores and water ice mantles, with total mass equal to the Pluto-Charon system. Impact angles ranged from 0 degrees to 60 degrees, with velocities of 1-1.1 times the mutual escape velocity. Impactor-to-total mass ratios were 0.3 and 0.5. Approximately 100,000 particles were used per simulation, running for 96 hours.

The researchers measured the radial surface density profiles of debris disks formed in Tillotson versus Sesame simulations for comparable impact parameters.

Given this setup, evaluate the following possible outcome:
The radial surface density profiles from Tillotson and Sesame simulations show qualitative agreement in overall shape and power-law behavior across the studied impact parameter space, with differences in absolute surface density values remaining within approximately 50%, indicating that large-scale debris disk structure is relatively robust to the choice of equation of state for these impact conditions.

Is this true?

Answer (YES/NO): NO